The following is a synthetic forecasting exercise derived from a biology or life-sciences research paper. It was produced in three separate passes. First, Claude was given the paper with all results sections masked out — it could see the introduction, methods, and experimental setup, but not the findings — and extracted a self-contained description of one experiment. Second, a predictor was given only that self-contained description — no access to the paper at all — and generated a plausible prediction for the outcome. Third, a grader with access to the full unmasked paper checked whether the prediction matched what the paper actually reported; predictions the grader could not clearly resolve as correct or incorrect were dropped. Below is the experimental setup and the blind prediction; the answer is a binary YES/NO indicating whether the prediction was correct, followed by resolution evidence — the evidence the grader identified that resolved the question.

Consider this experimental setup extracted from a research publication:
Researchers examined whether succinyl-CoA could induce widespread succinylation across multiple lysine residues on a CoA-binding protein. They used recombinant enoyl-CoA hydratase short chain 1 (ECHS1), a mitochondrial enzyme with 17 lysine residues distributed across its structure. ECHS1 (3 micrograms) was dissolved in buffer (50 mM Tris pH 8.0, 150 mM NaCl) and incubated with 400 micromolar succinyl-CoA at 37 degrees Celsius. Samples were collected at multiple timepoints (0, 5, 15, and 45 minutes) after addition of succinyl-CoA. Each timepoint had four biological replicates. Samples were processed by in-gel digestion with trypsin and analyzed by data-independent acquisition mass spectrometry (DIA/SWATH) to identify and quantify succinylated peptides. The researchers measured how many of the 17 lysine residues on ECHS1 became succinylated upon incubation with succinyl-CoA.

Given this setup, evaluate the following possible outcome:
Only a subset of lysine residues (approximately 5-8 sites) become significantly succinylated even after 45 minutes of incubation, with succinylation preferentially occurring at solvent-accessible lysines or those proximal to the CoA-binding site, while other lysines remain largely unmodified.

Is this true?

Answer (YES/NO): NO